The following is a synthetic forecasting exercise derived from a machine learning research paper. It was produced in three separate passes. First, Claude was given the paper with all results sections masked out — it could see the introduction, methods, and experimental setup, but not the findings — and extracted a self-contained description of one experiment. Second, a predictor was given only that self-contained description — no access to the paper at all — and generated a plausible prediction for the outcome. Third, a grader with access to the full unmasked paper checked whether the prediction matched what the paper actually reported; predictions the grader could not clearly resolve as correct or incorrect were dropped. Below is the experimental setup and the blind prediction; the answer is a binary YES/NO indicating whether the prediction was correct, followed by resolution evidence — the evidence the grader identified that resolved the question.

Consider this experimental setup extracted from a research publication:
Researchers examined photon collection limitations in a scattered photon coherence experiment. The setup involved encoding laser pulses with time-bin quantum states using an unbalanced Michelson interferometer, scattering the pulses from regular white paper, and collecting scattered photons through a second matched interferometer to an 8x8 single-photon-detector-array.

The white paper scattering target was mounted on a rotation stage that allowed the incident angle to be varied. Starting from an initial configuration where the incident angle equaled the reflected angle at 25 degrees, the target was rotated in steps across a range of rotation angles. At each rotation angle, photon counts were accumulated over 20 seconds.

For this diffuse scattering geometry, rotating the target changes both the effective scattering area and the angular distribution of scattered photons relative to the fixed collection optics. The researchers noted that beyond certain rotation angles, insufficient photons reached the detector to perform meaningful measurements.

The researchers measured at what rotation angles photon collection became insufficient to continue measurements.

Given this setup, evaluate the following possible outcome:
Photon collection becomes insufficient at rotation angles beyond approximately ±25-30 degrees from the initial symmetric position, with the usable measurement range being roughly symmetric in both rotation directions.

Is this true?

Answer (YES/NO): NO